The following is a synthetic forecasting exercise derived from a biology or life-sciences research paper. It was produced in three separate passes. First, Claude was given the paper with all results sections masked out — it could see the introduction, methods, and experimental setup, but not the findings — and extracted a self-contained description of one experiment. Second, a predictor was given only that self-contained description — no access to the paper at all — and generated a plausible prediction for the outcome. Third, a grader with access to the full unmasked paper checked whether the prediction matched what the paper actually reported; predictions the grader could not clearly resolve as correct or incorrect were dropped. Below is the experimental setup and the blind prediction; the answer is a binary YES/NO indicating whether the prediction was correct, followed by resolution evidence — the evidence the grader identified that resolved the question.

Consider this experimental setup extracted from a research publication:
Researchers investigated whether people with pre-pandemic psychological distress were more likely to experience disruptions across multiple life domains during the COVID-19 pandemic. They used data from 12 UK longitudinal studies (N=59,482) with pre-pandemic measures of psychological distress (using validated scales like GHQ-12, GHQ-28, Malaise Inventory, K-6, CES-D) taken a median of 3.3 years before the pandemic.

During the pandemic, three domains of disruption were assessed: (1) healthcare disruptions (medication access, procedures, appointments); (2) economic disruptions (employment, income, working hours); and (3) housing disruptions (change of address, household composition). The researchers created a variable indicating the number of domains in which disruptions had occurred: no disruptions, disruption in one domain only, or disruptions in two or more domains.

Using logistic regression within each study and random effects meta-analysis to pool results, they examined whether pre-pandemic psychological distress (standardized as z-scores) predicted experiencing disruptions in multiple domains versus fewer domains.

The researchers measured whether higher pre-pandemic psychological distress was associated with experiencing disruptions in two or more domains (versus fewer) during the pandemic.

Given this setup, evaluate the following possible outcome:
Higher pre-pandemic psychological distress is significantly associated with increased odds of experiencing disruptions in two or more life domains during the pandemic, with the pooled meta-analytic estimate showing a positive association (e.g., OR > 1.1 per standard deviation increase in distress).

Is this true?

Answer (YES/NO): YES